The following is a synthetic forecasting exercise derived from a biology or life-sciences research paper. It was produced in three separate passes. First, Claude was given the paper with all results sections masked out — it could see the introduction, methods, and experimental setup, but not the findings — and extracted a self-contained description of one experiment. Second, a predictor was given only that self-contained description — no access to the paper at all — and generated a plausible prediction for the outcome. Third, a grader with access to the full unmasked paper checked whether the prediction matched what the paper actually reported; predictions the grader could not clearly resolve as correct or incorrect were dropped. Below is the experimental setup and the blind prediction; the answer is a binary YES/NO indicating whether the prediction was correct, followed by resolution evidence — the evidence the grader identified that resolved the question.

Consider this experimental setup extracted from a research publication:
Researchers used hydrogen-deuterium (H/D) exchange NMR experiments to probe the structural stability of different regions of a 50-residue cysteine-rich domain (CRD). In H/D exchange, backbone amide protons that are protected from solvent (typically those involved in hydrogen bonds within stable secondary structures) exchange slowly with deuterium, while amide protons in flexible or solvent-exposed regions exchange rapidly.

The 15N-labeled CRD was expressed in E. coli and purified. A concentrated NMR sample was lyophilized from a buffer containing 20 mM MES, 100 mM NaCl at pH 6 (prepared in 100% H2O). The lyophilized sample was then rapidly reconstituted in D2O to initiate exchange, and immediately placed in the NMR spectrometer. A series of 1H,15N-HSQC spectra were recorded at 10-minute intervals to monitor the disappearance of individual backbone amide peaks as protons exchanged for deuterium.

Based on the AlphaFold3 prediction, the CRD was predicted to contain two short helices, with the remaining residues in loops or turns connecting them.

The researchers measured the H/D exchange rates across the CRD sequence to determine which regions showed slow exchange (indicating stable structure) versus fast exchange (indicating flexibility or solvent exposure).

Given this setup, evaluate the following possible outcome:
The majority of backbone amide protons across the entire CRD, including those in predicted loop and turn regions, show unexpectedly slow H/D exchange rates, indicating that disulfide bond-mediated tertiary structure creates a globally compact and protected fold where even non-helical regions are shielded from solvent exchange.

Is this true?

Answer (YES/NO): NO